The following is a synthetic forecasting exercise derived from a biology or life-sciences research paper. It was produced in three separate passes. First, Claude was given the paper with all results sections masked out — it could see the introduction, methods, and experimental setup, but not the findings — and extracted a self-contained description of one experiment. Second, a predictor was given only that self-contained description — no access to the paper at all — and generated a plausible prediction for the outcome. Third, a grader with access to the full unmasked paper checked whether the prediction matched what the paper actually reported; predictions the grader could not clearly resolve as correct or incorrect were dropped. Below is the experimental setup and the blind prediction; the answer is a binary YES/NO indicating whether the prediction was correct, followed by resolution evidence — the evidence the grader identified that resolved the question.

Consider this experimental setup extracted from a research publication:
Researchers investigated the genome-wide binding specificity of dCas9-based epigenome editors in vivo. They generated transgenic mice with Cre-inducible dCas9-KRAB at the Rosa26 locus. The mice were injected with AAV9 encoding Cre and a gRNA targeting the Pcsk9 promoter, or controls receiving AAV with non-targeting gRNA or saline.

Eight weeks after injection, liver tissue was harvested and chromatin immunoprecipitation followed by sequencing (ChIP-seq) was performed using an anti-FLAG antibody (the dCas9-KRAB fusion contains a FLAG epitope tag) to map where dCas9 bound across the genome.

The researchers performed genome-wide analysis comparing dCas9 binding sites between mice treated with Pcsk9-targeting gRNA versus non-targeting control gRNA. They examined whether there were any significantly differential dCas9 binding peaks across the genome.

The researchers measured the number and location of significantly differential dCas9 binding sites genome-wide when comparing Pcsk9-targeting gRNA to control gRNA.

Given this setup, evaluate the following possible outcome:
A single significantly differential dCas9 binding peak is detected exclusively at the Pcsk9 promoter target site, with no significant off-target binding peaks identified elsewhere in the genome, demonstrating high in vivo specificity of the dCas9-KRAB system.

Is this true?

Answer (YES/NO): NO